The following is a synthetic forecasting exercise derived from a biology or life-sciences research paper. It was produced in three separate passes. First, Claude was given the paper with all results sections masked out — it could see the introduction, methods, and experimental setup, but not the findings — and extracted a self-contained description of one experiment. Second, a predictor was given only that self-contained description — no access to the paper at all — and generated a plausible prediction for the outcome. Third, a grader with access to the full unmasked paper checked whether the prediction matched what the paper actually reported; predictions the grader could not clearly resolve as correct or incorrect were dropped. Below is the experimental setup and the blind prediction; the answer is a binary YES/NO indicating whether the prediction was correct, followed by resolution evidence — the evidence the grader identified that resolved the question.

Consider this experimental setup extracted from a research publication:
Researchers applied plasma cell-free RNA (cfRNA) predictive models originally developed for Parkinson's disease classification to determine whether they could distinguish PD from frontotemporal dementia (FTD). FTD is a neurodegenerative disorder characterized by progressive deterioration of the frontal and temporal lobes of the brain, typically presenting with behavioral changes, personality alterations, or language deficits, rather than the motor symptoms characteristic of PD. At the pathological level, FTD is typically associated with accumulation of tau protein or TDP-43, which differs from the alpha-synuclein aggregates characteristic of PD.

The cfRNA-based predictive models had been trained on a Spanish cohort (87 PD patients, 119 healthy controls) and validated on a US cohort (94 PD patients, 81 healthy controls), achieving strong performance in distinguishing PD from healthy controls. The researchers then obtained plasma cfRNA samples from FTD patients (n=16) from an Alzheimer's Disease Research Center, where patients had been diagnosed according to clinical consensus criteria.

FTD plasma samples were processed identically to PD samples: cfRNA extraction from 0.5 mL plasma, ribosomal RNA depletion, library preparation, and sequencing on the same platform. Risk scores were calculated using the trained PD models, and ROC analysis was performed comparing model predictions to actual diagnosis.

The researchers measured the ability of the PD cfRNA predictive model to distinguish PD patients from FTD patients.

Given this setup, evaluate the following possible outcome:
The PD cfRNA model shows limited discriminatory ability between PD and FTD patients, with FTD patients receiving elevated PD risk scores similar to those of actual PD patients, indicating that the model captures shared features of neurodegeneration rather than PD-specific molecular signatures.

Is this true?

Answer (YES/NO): NO